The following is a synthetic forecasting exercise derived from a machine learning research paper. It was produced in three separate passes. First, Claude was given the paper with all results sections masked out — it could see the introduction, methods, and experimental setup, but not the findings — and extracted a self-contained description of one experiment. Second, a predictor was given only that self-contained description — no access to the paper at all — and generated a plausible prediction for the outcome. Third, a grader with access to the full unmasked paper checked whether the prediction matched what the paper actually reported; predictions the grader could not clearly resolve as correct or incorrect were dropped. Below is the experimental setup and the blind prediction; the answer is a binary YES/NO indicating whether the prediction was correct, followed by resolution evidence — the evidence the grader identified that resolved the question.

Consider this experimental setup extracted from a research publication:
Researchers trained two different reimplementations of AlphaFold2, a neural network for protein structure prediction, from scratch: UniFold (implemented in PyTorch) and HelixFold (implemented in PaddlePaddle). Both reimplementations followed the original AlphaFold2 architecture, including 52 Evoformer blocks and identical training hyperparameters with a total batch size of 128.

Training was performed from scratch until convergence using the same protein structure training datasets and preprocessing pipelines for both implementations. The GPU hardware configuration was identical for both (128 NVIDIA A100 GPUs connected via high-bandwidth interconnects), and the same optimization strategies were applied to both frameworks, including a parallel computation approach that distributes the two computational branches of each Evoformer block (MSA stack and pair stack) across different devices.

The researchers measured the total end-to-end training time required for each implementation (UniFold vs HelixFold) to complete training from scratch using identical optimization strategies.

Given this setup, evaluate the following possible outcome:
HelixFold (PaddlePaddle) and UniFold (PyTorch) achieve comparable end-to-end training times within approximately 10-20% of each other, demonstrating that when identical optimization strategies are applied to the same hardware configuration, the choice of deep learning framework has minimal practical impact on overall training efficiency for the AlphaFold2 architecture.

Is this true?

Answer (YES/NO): YES